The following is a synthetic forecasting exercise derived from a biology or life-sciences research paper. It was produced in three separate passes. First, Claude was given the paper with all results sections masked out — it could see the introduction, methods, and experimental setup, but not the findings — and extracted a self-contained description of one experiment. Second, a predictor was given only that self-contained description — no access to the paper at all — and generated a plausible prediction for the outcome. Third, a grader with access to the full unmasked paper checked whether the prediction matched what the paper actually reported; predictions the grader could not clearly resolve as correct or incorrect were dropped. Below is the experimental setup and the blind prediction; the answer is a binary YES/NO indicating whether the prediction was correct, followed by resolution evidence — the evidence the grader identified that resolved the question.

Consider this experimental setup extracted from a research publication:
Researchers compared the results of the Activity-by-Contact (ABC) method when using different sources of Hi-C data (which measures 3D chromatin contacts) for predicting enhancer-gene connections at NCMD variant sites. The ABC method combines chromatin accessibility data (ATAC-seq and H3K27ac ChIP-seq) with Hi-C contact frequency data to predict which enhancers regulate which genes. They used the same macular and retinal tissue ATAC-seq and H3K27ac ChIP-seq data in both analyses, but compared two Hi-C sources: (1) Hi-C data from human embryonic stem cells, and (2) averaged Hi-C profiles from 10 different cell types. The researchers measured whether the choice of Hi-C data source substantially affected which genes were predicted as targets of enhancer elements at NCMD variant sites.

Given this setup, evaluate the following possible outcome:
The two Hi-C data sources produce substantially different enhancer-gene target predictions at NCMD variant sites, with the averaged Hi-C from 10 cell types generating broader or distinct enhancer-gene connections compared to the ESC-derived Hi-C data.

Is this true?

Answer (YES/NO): NO